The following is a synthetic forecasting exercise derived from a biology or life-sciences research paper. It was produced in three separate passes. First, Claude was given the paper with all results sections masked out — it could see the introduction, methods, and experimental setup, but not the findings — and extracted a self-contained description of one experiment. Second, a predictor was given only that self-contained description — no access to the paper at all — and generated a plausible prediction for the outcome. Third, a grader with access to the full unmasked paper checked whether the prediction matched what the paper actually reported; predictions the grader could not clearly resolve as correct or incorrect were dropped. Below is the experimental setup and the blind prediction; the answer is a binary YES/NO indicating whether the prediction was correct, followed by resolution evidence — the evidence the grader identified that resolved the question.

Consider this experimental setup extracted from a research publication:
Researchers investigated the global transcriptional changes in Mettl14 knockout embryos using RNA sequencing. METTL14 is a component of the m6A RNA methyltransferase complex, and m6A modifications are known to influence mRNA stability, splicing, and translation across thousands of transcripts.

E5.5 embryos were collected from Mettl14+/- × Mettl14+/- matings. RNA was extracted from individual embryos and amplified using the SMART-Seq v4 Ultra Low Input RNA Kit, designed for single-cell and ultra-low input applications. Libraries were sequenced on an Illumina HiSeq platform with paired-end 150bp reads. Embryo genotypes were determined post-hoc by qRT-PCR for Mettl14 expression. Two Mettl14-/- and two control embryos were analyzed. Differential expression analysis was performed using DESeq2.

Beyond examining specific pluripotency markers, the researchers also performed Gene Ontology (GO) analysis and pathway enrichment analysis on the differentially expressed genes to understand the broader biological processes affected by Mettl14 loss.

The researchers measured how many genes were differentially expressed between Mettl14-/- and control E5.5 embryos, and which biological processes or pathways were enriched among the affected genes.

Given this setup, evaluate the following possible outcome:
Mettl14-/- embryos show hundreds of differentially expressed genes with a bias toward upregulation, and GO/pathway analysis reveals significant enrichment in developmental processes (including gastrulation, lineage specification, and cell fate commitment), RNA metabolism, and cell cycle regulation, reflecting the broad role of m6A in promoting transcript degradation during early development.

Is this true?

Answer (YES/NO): NO